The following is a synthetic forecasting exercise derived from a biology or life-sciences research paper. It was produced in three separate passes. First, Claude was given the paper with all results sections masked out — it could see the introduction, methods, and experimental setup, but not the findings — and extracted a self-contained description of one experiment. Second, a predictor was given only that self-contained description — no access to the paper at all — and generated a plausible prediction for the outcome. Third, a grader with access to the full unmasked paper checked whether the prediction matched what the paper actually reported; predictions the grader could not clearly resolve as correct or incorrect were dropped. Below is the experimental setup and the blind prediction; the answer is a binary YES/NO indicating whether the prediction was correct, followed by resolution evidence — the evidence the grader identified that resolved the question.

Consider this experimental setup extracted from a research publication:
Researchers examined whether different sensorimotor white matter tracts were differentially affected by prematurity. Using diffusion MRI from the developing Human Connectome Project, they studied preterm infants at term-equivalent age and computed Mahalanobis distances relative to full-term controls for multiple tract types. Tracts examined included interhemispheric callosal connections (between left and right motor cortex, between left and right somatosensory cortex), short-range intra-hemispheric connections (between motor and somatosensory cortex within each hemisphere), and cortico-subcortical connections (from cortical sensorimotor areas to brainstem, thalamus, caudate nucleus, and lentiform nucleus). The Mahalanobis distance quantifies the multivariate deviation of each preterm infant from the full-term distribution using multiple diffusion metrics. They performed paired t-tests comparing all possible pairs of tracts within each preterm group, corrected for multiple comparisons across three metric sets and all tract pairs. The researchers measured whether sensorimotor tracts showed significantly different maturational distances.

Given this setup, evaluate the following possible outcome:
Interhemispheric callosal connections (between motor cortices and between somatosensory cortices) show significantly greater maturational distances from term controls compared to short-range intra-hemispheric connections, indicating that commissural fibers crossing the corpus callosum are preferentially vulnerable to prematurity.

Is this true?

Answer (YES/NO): NO